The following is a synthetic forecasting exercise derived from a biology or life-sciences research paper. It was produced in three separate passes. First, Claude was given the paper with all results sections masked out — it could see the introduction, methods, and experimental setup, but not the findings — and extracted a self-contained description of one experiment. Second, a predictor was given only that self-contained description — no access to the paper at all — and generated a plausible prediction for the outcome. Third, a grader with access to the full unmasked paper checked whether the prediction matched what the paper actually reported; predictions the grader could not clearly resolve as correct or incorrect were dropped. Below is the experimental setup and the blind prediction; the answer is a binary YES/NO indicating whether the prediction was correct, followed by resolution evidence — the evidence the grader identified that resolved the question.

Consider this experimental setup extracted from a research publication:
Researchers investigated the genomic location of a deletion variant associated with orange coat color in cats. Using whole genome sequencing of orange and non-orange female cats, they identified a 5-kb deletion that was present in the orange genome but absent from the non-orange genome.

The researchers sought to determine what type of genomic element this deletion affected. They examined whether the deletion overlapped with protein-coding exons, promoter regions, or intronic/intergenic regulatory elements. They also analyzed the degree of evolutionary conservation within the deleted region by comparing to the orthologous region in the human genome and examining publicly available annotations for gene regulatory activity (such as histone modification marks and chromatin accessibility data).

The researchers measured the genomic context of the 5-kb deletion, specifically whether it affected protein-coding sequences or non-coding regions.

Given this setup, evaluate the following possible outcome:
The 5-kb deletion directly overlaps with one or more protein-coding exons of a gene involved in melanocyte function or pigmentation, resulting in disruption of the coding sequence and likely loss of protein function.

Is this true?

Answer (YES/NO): NO